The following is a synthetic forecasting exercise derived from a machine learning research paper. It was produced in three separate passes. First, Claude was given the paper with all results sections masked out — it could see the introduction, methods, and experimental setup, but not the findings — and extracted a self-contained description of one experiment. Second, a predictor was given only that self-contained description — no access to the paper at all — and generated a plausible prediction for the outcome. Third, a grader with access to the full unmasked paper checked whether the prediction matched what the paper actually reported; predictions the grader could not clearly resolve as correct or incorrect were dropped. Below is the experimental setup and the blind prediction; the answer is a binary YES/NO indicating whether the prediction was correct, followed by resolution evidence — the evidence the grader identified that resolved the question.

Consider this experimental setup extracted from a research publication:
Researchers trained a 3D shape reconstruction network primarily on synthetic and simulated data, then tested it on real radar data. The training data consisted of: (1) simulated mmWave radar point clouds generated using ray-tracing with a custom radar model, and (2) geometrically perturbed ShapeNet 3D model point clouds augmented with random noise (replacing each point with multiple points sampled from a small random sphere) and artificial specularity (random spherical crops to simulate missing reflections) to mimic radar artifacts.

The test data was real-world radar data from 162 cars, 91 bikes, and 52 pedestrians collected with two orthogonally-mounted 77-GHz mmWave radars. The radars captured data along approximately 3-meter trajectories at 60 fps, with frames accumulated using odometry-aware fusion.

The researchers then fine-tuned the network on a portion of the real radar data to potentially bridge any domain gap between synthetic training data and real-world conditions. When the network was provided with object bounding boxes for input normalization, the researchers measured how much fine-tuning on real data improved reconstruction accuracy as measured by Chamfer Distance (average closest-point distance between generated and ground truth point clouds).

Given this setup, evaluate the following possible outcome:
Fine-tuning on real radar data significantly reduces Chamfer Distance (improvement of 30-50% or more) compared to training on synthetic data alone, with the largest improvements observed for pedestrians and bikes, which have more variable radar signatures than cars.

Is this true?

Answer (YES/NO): NO